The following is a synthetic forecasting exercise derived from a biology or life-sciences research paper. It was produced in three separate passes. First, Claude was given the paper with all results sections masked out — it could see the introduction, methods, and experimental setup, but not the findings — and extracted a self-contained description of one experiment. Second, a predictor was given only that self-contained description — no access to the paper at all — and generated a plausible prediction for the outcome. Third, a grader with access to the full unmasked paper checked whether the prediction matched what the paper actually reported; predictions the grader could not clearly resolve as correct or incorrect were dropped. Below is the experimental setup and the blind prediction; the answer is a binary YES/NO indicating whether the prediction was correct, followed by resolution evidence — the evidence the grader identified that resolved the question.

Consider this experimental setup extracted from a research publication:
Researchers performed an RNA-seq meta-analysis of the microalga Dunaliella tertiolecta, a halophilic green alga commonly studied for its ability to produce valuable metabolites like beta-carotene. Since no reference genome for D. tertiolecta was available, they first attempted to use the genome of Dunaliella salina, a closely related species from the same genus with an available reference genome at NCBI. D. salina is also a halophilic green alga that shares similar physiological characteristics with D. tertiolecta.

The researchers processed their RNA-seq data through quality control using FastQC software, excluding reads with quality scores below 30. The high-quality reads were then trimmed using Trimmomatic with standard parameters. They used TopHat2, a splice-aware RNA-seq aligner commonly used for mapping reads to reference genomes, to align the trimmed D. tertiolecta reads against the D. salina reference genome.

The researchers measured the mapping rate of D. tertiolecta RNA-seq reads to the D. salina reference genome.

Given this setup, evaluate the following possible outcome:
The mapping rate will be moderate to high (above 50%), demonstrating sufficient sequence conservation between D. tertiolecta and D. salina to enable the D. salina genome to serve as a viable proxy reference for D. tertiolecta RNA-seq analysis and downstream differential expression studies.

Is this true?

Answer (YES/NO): NO